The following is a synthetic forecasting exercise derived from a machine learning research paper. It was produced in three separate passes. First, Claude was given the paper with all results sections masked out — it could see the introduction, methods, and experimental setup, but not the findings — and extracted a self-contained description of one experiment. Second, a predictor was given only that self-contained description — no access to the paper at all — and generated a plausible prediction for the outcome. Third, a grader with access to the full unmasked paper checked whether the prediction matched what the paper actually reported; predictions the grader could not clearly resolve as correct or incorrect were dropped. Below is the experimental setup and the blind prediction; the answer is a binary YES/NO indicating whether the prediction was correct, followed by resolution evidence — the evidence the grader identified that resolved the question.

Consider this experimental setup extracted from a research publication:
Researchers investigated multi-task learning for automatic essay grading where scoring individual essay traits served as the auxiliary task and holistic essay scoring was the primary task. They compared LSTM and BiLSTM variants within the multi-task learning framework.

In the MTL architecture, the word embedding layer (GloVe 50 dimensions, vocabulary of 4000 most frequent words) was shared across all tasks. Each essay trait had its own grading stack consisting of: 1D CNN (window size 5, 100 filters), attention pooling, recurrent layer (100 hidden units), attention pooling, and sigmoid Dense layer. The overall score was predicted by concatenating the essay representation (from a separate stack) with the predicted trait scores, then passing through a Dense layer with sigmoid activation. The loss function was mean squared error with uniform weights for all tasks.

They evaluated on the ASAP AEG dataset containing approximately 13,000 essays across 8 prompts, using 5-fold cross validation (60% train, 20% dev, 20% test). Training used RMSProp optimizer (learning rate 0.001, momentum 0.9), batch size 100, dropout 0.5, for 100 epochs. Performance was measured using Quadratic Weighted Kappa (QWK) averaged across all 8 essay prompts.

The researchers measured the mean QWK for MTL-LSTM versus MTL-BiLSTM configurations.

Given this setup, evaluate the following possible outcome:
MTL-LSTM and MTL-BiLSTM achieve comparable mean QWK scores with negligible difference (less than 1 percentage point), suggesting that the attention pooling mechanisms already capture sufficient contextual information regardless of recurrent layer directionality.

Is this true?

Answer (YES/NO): NO